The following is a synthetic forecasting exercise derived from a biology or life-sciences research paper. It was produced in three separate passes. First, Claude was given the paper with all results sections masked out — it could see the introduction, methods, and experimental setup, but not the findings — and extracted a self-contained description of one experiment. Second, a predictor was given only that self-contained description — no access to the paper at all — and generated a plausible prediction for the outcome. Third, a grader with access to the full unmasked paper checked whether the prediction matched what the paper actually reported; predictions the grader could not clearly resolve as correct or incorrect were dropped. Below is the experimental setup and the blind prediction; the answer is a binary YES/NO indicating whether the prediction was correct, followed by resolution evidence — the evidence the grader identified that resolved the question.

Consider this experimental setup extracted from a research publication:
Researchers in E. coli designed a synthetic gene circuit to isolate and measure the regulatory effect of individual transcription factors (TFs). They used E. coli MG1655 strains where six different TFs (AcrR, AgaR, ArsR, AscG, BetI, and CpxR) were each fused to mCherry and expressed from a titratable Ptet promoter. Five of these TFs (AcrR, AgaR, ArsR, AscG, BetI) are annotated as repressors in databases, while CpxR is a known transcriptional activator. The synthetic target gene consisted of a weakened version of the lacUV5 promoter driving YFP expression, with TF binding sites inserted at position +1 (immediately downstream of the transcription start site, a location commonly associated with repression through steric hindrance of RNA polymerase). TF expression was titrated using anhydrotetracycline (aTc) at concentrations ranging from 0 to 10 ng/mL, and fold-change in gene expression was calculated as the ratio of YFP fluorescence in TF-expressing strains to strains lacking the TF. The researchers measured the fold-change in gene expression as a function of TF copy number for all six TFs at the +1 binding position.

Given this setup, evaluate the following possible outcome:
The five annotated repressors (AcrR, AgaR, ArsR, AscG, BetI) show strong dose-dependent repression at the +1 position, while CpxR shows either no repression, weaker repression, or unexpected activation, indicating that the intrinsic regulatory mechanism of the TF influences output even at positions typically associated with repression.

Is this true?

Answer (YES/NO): NO